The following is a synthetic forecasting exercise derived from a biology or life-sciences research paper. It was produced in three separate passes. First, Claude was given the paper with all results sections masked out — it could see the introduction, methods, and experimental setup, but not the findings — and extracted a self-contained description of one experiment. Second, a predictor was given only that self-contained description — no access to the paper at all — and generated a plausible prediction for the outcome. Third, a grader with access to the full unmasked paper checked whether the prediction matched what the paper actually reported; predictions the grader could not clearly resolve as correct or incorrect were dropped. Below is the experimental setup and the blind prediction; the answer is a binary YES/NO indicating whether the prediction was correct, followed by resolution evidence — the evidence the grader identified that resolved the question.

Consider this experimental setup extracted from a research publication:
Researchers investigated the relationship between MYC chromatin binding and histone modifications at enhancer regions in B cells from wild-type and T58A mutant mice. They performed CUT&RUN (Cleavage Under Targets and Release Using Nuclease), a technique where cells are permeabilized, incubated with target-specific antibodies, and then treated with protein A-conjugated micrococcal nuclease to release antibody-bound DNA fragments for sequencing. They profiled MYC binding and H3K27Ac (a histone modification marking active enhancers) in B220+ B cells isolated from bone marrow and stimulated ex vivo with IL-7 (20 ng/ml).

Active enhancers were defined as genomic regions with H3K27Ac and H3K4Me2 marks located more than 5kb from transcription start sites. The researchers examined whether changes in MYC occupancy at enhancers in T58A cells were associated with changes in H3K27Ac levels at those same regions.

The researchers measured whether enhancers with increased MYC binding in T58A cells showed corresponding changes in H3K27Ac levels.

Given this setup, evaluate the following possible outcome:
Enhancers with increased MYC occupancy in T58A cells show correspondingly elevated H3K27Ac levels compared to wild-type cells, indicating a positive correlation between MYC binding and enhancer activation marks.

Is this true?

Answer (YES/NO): YES